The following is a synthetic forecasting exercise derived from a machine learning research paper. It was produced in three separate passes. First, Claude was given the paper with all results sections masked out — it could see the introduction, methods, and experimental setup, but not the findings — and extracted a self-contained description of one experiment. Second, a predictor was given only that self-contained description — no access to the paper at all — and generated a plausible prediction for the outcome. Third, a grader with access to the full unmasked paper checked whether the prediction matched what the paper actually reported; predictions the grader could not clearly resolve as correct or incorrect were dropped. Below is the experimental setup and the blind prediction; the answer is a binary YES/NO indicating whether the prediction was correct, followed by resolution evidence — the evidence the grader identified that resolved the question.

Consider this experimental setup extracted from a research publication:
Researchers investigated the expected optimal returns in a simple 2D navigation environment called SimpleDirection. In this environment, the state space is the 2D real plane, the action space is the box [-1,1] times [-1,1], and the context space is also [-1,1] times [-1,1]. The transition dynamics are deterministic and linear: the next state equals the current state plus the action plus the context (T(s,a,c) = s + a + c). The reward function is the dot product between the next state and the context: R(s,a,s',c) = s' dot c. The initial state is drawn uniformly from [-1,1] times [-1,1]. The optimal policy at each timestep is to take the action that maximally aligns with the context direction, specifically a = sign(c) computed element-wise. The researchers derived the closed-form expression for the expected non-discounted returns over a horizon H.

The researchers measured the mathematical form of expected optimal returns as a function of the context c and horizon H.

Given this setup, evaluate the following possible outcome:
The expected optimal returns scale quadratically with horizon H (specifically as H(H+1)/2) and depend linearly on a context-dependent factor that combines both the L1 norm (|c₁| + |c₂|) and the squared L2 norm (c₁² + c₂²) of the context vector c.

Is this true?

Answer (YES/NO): YES